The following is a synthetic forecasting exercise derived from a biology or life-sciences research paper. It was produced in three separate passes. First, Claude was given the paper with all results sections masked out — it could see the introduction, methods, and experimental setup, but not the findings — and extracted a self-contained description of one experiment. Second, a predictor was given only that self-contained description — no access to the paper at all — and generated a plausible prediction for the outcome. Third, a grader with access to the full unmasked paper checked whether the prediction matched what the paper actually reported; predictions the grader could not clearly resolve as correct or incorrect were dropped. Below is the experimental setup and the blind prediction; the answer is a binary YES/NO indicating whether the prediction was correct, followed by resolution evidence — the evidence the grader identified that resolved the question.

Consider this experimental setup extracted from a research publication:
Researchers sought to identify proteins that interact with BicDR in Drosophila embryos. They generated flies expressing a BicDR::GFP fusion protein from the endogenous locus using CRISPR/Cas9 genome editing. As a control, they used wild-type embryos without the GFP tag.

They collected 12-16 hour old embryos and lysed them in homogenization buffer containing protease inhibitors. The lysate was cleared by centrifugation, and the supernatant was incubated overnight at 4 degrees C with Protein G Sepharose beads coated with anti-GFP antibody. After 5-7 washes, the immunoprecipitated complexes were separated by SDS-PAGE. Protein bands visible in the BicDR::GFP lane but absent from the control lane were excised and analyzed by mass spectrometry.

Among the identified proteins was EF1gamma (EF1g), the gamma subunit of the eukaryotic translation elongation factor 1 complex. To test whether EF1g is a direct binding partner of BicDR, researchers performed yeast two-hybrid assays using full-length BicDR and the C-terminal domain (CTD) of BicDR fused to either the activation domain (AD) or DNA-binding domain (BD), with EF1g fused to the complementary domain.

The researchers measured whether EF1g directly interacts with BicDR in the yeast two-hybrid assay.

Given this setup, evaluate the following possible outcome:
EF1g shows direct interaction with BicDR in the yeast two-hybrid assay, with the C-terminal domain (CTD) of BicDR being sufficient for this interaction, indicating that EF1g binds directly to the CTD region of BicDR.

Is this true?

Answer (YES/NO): NO